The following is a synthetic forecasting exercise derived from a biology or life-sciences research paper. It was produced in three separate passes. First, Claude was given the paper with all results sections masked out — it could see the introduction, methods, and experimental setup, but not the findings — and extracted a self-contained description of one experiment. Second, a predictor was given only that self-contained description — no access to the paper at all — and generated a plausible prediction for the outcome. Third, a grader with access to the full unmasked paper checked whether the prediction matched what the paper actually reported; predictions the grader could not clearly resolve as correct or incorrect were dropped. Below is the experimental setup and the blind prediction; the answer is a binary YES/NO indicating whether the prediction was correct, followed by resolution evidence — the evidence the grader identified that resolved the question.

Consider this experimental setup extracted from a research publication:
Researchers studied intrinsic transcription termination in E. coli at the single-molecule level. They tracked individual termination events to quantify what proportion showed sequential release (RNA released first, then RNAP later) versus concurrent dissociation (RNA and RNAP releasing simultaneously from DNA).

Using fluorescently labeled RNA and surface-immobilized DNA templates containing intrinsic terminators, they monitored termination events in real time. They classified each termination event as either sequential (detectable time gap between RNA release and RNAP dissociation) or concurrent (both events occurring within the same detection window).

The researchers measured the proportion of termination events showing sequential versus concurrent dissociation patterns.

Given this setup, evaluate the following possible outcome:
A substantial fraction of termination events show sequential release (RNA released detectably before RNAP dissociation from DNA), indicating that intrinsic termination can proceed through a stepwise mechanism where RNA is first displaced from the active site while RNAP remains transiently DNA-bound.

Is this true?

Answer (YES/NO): YES